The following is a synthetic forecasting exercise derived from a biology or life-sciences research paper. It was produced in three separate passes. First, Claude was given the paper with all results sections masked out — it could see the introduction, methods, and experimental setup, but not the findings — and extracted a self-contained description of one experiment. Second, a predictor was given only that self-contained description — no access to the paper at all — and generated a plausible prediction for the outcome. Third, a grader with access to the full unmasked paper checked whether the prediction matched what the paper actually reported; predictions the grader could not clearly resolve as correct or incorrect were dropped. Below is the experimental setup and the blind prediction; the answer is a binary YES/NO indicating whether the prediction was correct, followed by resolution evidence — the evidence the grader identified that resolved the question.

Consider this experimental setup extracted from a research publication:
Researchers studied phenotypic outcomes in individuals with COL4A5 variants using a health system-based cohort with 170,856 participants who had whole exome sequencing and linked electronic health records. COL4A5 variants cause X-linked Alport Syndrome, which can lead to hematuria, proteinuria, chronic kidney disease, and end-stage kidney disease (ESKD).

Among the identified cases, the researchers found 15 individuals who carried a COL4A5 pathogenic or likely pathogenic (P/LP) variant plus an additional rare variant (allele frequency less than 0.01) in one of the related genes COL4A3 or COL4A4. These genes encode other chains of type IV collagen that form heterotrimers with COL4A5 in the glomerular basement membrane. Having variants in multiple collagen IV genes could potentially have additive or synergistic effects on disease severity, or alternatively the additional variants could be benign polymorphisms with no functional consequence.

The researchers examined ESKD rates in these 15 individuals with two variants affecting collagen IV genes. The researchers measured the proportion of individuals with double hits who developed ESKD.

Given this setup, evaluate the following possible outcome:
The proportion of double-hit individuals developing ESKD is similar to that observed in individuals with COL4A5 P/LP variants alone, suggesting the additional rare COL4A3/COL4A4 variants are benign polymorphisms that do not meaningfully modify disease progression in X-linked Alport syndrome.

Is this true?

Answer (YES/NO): NO